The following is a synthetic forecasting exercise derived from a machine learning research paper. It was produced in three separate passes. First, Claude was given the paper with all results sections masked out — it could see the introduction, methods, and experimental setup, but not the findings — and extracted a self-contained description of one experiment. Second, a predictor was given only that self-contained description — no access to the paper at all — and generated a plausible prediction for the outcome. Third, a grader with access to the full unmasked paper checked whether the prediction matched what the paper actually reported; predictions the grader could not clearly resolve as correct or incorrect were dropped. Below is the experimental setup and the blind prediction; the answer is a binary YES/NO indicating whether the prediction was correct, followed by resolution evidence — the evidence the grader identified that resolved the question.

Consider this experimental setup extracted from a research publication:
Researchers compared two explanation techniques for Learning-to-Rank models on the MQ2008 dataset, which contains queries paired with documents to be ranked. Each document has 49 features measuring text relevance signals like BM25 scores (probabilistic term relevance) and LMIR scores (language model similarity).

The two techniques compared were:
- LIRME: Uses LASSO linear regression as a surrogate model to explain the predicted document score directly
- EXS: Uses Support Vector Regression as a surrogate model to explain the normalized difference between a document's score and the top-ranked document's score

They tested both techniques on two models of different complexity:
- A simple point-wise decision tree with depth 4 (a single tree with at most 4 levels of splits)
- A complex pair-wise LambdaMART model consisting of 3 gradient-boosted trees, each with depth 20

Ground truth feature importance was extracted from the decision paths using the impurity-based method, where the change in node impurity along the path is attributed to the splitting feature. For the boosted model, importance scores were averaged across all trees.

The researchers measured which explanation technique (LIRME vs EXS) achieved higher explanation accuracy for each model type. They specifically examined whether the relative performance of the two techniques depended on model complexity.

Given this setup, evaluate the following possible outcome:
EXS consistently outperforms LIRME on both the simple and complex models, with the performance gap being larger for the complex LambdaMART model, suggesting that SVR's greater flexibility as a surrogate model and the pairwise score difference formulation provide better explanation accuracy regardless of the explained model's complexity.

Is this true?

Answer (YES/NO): NO